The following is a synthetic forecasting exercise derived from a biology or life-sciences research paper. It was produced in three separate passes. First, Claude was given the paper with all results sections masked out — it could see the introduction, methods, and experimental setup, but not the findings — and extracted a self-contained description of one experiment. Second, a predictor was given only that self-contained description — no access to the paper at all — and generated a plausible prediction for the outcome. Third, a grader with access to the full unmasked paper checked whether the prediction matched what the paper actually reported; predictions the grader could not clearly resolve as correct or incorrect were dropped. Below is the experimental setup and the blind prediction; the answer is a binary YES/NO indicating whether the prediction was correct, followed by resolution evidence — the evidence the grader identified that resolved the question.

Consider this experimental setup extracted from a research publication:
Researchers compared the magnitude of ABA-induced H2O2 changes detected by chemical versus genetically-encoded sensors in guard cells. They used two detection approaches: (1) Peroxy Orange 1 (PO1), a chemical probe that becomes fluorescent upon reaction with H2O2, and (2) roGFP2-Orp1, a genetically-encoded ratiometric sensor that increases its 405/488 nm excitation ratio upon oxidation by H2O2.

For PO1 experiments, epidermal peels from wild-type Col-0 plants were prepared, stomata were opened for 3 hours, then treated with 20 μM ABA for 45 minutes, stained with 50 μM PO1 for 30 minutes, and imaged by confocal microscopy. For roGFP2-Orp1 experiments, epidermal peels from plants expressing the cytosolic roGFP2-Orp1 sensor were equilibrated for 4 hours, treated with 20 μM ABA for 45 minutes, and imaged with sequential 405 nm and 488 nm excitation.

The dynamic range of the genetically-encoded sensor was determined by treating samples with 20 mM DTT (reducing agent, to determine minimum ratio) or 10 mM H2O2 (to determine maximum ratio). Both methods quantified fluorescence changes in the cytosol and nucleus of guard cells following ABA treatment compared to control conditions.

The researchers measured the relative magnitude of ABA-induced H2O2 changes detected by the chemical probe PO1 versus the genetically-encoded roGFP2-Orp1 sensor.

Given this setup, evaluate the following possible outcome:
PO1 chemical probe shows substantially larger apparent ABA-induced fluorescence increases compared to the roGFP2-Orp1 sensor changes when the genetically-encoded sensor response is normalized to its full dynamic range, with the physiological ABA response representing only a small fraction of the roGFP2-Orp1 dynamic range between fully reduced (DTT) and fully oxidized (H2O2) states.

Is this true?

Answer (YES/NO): NO